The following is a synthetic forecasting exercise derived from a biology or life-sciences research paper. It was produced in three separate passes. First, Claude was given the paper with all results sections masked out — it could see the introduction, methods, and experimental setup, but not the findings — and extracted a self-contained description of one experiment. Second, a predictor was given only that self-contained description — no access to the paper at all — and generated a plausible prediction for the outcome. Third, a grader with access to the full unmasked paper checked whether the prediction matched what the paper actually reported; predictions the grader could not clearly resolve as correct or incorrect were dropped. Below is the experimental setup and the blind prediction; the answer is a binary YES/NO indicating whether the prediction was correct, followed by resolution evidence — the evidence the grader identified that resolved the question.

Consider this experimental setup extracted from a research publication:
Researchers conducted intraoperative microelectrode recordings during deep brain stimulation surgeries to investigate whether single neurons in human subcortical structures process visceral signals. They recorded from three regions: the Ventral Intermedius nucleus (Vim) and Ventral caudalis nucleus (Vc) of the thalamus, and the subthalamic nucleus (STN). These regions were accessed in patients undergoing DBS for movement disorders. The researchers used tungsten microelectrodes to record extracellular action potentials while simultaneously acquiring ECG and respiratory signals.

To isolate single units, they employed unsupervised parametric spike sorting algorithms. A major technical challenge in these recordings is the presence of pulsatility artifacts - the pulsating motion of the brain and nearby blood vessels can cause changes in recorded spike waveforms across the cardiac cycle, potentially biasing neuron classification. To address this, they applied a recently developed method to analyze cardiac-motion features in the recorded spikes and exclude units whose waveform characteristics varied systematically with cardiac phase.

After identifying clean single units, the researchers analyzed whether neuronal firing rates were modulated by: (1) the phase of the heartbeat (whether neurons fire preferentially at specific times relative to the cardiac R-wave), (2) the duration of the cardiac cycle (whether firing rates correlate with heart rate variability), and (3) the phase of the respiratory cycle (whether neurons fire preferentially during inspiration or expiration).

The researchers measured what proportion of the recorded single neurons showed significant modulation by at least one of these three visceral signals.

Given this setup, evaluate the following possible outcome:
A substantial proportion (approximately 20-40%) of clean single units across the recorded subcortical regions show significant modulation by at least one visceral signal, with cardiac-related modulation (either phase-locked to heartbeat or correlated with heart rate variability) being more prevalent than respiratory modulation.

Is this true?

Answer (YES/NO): NO